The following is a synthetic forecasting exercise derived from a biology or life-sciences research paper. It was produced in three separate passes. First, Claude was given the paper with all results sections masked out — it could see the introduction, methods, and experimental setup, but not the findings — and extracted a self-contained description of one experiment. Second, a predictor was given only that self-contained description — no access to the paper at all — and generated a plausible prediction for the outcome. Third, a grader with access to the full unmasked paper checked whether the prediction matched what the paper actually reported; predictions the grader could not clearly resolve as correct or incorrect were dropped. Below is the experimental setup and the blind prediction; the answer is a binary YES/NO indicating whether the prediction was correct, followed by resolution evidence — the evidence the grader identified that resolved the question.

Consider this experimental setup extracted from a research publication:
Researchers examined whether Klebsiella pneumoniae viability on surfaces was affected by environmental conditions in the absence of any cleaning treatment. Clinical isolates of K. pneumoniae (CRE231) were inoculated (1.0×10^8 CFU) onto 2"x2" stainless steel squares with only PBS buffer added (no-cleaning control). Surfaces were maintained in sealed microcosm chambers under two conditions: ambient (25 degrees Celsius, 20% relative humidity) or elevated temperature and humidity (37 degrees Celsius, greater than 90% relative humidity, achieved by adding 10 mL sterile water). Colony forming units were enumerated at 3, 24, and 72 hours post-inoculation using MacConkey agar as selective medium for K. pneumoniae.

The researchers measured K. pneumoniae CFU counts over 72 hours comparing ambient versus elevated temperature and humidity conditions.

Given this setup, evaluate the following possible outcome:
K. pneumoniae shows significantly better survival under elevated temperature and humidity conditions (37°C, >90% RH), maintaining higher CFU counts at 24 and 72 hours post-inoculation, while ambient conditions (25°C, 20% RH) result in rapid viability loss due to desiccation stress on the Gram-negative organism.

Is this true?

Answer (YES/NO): NO